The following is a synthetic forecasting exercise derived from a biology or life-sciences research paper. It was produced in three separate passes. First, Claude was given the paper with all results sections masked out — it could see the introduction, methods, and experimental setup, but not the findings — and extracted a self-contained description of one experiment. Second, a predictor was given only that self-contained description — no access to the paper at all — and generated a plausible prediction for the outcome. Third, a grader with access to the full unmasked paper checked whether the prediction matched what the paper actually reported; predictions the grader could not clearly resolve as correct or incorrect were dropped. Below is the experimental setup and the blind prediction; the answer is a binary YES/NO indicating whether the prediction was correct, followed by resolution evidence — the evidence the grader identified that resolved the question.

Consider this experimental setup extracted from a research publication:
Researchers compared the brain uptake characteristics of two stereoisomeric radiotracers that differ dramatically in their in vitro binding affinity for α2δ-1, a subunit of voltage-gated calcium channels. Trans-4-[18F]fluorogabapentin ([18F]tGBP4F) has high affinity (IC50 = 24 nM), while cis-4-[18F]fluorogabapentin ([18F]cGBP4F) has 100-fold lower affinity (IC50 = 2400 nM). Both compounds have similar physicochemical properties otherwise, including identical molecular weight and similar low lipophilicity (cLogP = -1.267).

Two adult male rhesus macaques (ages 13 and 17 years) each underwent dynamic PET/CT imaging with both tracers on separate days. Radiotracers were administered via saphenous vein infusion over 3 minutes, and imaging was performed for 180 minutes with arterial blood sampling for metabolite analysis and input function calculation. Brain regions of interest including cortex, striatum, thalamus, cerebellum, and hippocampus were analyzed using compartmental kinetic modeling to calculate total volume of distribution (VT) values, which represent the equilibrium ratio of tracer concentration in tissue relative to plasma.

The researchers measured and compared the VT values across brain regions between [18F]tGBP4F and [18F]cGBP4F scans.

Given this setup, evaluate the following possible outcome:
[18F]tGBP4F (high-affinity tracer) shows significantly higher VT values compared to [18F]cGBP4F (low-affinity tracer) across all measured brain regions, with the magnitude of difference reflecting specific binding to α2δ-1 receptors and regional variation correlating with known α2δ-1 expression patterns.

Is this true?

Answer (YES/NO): NO